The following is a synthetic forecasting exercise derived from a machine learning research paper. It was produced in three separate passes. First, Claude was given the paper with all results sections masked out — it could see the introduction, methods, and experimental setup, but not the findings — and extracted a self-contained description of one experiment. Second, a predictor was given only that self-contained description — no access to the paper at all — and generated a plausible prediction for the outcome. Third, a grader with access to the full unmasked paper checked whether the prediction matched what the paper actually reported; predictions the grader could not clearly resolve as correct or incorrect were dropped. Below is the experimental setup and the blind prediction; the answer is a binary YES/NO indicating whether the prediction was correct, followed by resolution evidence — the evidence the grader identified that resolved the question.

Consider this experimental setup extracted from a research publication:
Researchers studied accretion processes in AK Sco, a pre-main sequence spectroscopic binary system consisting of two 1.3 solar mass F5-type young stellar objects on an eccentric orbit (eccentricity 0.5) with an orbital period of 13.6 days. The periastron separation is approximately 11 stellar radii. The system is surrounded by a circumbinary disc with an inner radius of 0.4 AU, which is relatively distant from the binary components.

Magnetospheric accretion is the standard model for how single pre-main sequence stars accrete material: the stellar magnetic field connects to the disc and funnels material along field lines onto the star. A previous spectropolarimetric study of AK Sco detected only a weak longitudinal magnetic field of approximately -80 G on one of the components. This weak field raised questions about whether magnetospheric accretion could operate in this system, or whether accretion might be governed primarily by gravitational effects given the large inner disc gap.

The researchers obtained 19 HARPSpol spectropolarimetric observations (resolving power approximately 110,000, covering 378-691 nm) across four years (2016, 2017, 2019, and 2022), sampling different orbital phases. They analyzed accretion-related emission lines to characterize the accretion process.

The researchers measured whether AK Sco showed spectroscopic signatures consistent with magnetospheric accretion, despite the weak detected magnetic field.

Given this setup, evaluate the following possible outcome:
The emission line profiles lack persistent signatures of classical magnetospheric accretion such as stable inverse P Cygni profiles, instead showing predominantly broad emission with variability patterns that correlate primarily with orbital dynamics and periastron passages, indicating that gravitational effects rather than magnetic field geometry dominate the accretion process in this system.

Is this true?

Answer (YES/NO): NO